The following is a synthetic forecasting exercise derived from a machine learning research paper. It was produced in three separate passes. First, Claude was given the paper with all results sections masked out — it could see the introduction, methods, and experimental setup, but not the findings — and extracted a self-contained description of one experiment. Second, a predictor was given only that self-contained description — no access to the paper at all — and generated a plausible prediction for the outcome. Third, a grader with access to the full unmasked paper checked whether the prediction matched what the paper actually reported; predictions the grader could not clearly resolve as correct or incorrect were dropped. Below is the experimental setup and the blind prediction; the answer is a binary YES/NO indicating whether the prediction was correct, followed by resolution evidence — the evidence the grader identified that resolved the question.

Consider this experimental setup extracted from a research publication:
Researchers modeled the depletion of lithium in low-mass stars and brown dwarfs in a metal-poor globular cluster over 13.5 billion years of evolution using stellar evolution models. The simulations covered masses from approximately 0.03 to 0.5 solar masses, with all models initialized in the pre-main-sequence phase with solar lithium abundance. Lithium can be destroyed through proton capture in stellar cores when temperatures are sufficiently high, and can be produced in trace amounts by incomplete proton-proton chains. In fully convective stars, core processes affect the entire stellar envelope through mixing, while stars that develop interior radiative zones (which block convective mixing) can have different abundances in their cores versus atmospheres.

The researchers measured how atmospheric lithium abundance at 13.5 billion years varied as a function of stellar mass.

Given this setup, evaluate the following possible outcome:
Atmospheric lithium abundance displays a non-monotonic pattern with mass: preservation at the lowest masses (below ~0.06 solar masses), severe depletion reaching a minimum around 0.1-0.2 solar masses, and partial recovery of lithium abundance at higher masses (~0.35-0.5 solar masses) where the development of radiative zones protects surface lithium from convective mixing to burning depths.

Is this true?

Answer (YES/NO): NO